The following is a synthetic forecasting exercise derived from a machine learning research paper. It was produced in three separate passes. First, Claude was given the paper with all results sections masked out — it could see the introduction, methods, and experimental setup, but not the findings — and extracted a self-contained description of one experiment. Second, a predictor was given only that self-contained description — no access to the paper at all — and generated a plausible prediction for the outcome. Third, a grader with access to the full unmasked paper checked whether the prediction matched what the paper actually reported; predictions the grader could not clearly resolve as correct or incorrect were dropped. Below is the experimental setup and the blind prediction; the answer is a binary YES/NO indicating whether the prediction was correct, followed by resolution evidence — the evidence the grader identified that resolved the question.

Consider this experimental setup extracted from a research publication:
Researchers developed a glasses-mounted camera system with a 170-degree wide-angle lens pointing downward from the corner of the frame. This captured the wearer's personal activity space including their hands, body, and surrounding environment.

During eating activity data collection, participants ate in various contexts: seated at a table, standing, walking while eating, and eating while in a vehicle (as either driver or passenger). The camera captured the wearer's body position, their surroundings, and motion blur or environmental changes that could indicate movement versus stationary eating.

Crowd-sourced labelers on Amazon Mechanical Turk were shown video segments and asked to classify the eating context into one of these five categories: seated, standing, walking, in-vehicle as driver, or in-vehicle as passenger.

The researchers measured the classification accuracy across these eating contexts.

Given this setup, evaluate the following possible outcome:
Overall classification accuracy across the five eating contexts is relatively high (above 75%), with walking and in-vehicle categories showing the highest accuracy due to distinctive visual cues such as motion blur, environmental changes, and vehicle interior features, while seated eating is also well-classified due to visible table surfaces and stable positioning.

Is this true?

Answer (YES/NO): NO